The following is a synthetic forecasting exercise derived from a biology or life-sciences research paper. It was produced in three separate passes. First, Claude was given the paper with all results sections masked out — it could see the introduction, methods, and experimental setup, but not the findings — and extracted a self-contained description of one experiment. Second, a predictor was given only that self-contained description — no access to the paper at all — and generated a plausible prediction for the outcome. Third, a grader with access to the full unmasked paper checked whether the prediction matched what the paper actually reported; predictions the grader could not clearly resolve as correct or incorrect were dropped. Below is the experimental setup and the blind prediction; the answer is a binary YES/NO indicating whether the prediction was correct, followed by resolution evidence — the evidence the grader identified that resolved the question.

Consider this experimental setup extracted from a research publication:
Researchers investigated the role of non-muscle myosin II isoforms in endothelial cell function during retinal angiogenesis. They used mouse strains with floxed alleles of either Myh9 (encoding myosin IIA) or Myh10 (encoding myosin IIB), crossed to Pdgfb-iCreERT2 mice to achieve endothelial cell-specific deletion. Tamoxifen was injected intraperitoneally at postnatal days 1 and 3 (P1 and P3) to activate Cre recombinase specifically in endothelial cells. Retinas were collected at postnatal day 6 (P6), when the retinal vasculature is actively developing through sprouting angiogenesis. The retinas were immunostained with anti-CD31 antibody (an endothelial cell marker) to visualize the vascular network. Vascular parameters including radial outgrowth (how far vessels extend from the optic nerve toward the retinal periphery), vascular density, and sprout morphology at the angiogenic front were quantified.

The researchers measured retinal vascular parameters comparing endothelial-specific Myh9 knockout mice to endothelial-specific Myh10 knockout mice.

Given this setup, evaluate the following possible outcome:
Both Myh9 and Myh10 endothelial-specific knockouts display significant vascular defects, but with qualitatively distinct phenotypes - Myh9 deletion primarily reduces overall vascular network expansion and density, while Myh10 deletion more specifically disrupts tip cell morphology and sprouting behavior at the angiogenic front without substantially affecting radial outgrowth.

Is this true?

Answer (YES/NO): NO